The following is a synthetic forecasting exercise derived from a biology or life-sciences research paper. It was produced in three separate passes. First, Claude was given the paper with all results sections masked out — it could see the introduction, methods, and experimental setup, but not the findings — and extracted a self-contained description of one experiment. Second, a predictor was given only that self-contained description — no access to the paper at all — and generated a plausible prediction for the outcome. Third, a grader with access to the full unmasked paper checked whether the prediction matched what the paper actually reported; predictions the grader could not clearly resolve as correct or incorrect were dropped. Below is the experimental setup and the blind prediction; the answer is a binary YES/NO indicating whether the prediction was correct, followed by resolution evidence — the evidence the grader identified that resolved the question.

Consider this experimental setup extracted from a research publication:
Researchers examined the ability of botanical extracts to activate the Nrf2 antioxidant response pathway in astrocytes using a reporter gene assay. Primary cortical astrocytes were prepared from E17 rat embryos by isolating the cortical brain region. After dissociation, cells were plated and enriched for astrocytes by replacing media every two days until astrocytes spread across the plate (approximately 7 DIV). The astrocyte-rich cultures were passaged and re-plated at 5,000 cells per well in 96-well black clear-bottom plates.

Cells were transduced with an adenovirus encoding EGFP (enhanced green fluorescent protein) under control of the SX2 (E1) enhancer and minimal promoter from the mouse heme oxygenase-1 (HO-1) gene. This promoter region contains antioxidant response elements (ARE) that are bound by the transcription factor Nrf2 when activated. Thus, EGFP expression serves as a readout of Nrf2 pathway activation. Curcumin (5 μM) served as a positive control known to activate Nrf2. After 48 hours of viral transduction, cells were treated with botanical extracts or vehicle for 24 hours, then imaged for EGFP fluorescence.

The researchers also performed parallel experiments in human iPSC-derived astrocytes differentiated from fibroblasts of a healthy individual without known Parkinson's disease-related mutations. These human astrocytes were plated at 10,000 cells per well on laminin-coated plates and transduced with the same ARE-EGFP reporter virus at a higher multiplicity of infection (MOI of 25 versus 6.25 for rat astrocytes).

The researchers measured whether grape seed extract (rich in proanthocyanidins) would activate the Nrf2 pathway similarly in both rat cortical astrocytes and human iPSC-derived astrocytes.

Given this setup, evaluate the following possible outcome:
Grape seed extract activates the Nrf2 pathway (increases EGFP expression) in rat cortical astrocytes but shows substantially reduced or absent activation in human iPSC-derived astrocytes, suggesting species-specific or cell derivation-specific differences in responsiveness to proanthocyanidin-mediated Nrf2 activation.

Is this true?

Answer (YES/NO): NO